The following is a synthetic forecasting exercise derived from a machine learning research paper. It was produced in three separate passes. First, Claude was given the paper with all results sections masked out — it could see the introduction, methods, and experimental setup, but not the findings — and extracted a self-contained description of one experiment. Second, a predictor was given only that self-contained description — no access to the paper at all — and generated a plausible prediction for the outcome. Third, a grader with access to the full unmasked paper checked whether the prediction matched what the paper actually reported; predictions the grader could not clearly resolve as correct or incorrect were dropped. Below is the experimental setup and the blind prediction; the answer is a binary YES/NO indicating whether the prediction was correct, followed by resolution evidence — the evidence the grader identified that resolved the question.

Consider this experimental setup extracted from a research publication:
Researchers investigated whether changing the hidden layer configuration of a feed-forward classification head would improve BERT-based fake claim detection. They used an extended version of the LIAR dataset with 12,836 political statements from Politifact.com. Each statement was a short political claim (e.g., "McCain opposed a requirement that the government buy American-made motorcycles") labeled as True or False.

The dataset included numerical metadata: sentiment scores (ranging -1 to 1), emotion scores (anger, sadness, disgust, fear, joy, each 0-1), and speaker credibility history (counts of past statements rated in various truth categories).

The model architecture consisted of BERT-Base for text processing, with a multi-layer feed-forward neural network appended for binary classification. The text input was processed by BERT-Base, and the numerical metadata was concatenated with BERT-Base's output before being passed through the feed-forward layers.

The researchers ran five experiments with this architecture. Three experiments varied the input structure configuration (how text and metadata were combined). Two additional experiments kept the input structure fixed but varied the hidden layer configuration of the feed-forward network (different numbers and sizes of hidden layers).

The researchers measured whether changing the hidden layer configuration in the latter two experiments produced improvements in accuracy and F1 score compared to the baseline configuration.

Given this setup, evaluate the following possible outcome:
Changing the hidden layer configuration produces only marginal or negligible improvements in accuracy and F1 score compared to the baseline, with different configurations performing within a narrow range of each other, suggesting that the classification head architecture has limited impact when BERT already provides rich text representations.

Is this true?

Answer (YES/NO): YES